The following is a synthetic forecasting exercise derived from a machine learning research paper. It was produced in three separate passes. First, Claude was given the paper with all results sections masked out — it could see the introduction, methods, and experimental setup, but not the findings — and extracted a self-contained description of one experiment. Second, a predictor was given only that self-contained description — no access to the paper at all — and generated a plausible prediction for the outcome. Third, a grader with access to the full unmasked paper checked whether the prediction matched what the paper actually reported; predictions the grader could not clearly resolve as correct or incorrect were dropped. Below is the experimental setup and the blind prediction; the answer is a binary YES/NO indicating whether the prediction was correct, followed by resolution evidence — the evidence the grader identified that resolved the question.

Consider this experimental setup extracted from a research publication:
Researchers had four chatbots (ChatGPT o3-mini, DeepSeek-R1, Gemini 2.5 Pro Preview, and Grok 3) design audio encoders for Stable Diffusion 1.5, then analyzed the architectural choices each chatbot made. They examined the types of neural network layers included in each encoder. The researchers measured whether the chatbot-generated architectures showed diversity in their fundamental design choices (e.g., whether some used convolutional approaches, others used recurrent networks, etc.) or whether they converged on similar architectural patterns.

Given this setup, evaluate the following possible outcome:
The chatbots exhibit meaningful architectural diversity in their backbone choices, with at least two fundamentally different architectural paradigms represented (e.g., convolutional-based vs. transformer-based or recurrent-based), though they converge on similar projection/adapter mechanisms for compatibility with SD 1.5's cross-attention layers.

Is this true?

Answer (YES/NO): NO